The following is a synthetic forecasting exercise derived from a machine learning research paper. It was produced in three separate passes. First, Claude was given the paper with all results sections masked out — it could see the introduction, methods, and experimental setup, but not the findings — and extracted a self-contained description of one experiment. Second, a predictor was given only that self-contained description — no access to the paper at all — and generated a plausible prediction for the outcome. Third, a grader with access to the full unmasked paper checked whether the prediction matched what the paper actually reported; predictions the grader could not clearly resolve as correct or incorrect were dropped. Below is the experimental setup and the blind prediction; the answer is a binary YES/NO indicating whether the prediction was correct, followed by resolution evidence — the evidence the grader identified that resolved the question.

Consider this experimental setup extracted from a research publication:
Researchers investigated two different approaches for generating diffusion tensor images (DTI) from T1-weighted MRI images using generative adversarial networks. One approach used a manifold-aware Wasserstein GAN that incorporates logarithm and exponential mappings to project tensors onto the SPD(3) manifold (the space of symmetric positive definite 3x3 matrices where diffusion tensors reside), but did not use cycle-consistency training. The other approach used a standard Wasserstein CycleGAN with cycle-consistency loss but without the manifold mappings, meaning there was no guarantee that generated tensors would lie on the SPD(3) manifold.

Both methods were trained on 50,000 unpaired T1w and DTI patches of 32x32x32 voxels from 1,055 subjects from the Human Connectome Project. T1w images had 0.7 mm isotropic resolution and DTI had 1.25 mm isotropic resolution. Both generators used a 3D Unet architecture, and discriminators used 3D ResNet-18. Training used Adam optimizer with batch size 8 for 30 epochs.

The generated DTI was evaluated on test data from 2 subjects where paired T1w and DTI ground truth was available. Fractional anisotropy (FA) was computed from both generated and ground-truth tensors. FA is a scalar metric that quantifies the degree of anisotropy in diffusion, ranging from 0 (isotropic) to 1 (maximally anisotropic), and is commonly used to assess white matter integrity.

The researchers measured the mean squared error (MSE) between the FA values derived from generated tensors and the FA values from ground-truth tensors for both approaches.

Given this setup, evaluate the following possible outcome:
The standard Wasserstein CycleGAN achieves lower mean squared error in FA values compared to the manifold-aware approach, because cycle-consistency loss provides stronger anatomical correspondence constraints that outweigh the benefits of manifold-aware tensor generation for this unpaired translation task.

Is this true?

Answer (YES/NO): NO